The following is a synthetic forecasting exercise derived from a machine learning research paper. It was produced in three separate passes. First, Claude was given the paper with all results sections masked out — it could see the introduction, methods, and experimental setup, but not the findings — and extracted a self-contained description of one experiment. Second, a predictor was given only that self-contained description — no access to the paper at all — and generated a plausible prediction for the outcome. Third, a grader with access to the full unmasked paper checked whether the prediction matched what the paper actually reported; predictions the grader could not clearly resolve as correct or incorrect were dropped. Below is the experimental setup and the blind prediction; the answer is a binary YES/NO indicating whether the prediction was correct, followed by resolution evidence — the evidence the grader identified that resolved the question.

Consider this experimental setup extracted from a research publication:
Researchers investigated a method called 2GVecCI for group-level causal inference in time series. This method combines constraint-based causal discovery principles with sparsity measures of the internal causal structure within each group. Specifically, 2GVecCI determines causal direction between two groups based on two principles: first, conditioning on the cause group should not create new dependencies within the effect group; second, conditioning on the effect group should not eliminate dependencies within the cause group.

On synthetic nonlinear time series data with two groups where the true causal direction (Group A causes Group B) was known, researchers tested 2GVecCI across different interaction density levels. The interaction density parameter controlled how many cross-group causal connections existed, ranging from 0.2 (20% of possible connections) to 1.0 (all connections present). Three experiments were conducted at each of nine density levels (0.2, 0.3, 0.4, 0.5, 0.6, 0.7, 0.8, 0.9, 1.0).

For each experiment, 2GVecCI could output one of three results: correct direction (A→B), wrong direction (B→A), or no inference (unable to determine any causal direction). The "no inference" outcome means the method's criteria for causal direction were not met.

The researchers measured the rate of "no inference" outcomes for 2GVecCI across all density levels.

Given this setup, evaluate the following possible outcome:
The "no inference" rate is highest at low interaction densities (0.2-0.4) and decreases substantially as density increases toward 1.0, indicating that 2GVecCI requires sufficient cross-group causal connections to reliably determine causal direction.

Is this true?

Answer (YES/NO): NO